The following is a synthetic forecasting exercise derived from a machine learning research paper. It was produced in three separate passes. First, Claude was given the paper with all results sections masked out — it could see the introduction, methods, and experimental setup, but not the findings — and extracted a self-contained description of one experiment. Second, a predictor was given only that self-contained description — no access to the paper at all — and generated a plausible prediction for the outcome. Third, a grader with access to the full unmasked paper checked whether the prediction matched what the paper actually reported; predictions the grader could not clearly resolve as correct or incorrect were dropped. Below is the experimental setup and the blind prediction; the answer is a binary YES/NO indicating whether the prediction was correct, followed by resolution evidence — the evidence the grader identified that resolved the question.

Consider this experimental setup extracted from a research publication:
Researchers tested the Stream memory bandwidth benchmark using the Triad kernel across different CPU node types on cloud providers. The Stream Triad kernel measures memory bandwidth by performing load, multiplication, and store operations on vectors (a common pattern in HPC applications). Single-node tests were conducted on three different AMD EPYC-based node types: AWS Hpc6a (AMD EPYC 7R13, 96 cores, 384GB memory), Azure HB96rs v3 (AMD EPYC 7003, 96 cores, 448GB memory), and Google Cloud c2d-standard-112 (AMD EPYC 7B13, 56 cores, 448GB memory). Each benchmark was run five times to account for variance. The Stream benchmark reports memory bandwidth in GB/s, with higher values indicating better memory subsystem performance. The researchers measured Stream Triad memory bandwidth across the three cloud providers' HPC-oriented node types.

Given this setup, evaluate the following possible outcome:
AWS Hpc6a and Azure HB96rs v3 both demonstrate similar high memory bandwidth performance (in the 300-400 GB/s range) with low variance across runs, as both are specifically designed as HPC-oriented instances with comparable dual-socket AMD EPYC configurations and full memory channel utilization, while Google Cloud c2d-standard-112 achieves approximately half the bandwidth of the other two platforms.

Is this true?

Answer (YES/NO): NO